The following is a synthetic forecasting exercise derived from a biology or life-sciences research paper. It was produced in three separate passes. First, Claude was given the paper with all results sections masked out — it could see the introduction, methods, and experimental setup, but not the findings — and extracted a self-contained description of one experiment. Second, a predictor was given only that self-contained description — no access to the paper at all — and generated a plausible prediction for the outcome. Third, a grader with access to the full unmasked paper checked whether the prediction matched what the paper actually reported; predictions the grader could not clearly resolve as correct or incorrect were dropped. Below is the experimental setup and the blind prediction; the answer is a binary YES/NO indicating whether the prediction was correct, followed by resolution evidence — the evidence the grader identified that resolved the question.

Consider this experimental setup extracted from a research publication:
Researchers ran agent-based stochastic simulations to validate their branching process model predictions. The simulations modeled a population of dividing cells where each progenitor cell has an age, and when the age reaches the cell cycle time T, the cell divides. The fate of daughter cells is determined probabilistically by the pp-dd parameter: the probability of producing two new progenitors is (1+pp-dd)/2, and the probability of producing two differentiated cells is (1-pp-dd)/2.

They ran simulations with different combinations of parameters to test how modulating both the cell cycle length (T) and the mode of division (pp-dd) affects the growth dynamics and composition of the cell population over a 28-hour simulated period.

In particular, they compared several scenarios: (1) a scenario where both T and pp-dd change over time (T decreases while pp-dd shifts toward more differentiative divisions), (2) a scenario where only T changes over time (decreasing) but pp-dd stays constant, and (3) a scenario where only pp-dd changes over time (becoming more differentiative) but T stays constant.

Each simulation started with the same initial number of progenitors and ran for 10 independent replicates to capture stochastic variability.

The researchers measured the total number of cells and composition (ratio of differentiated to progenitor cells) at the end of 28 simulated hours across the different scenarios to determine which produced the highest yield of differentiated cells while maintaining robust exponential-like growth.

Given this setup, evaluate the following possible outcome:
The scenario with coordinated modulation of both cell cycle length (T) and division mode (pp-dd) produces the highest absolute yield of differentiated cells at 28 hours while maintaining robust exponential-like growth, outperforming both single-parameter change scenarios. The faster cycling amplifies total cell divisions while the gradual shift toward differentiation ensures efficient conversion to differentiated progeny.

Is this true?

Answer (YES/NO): YES